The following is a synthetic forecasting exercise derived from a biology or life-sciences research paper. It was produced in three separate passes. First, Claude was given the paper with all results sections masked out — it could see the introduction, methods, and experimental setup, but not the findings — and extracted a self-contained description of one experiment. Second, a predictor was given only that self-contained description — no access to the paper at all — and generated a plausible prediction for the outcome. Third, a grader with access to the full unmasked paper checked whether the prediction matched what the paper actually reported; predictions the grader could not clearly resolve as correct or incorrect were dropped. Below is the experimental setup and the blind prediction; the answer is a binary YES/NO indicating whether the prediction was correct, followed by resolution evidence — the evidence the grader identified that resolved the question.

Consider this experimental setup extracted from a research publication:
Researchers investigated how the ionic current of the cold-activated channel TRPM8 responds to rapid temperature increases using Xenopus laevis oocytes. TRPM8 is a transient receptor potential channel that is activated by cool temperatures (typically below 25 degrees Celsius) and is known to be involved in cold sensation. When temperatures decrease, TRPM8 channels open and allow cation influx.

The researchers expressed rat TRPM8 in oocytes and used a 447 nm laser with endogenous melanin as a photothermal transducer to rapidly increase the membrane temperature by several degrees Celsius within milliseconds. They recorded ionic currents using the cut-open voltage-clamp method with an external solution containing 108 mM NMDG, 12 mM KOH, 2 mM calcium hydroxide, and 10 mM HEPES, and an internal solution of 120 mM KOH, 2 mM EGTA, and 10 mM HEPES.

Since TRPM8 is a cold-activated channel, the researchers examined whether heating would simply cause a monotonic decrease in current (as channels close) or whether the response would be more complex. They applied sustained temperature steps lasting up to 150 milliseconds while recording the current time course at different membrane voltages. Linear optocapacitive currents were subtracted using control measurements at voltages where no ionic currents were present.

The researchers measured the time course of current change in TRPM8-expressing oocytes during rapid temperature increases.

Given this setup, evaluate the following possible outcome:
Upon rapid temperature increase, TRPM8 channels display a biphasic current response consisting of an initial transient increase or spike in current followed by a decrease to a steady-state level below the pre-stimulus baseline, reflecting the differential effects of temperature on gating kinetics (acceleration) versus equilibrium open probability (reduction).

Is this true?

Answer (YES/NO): YES